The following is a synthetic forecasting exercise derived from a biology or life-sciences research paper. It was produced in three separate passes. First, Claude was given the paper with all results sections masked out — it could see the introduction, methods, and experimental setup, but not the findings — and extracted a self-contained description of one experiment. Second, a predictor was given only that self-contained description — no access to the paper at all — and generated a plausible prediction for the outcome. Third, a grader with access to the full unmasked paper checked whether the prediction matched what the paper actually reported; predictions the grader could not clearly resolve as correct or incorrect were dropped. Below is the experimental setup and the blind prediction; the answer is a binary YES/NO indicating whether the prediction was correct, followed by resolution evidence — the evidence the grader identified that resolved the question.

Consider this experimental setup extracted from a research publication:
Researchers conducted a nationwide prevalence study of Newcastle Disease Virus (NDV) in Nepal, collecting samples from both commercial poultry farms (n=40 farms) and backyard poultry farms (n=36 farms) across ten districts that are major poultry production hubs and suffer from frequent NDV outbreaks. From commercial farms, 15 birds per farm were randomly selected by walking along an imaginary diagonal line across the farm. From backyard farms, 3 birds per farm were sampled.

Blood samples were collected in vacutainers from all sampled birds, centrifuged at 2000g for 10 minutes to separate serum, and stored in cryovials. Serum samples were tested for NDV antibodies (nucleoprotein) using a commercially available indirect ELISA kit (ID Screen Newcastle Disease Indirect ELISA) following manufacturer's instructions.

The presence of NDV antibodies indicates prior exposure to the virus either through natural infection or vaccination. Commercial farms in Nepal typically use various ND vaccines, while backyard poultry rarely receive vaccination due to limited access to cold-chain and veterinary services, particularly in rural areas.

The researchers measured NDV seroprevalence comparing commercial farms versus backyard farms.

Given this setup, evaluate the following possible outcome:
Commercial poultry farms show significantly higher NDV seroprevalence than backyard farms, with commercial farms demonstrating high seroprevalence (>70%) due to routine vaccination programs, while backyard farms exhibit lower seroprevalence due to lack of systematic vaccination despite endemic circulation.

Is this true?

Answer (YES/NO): NO